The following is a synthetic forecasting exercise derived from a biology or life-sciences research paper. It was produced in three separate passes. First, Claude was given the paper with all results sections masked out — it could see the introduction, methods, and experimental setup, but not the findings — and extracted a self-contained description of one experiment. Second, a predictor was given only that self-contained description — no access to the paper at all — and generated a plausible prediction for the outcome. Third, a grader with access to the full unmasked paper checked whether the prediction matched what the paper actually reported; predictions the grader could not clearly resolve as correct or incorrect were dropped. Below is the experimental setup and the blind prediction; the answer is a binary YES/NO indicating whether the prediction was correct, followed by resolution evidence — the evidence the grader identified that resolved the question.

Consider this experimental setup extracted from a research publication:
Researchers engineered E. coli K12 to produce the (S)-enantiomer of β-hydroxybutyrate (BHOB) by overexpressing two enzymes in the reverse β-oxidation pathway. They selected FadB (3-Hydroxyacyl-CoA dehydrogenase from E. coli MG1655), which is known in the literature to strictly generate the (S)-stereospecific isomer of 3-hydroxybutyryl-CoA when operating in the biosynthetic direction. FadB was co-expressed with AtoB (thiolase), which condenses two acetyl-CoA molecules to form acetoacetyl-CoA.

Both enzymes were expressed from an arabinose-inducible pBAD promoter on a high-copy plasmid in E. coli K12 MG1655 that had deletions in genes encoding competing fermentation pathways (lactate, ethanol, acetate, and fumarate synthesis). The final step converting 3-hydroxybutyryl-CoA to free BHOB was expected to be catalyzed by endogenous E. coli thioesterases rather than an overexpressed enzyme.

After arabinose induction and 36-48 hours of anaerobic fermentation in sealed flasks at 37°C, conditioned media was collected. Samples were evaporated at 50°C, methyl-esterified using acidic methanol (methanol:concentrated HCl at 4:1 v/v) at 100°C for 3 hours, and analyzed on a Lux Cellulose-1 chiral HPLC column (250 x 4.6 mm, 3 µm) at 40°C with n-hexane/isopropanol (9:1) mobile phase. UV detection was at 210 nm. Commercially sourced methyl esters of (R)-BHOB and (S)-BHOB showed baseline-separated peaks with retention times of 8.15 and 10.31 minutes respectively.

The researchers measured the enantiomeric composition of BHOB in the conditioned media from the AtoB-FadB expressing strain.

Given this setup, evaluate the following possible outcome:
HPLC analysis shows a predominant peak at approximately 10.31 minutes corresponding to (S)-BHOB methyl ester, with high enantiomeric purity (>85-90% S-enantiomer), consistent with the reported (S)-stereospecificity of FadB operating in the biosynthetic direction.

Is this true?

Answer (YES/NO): YES